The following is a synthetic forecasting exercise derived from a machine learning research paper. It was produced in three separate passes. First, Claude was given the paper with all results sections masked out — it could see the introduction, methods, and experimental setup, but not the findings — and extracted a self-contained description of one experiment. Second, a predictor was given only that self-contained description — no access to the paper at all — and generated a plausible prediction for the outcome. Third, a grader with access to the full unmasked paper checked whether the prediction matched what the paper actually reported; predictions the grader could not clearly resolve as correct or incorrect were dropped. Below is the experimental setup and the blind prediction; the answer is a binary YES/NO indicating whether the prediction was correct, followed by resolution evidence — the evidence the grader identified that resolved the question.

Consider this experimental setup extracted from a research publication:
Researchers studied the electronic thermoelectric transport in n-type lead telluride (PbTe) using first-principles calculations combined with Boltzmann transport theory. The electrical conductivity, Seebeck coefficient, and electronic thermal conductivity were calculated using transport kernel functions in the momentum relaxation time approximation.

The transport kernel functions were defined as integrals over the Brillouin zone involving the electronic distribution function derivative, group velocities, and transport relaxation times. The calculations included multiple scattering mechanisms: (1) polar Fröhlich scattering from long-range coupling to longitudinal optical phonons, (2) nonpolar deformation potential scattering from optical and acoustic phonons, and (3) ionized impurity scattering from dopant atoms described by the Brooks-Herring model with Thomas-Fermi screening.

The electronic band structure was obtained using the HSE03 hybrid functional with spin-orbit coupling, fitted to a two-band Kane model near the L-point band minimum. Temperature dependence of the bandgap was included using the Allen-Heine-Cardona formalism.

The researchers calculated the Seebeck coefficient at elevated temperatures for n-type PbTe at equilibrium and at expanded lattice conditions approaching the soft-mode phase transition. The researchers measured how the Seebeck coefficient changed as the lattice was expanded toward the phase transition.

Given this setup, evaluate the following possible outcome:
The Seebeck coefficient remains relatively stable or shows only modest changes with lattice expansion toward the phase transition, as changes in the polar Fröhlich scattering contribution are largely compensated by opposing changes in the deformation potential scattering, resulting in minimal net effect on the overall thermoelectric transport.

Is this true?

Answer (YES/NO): NO